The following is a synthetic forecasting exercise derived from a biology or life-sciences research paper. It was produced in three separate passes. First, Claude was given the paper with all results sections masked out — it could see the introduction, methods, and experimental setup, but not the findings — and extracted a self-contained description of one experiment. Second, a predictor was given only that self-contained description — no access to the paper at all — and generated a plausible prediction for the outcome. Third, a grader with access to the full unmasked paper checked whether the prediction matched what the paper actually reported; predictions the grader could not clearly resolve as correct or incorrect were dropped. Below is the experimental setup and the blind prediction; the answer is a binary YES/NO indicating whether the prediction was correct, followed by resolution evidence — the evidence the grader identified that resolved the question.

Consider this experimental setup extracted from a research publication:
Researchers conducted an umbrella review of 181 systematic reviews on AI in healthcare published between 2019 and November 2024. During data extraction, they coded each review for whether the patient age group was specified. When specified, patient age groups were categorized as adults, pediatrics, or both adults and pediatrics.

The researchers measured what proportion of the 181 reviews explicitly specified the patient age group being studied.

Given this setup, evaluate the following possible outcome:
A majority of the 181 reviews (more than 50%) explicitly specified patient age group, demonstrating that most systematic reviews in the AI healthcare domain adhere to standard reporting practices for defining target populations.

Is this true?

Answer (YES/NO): NO